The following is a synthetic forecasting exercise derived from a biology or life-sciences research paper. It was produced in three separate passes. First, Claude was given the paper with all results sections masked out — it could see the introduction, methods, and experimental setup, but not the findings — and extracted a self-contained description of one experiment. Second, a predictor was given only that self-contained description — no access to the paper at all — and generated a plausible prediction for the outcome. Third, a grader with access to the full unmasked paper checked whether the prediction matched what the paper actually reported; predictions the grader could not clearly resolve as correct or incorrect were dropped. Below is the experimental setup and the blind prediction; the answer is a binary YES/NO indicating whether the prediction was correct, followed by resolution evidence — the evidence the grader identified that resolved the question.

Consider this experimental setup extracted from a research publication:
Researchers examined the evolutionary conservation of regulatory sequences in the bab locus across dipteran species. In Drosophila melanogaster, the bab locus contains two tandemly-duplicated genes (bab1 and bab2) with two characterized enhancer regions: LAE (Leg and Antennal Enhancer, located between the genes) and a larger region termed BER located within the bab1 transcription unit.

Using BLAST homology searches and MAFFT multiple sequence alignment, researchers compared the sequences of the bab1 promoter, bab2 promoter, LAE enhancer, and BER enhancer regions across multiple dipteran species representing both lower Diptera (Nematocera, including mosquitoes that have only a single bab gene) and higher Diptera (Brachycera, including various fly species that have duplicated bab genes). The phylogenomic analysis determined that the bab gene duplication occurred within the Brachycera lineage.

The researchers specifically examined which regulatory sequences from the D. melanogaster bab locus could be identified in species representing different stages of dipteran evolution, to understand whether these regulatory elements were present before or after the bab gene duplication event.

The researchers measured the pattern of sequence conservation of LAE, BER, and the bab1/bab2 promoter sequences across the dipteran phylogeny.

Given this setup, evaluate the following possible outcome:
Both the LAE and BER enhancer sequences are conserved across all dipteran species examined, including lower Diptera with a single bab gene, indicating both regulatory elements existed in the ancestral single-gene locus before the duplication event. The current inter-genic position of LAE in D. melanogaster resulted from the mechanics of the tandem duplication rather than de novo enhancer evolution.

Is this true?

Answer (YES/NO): NO